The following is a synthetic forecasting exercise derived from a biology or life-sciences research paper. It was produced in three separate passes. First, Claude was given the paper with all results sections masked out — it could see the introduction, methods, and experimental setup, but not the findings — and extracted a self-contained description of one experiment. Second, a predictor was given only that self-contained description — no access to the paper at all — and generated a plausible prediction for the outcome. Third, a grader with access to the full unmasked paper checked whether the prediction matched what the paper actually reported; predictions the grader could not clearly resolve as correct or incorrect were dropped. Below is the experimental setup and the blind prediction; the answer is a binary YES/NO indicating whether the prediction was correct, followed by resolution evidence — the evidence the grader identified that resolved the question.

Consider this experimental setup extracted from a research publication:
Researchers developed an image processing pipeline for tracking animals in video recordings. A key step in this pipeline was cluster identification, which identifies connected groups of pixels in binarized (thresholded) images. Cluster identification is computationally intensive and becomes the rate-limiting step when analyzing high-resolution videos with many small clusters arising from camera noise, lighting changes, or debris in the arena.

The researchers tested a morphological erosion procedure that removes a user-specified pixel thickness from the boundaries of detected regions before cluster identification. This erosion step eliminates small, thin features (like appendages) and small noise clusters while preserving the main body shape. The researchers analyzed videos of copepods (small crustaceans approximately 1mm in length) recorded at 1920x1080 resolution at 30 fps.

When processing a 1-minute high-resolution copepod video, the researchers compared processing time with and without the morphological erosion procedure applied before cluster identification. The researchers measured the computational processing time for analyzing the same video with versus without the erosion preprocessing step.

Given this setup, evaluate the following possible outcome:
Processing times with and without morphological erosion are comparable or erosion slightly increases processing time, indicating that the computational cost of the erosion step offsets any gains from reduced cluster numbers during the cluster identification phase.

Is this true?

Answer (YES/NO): NO